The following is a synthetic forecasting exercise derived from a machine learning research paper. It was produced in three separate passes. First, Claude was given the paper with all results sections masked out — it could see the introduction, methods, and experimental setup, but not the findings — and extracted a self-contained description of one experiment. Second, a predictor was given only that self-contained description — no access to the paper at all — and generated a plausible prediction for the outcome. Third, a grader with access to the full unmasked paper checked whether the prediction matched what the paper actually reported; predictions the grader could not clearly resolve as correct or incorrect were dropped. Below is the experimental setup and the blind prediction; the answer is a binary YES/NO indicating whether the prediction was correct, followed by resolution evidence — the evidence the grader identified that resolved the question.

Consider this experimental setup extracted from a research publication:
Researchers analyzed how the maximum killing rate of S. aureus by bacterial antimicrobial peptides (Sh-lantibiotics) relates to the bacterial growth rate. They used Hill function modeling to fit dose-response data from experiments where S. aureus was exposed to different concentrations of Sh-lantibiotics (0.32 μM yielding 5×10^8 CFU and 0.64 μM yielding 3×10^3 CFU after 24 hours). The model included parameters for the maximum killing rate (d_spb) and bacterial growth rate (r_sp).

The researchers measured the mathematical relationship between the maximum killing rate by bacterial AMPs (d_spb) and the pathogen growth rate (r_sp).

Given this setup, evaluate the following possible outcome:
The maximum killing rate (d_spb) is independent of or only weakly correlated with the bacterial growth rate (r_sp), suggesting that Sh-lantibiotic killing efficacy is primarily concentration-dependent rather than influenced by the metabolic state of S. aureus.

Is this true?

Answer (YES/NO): NO